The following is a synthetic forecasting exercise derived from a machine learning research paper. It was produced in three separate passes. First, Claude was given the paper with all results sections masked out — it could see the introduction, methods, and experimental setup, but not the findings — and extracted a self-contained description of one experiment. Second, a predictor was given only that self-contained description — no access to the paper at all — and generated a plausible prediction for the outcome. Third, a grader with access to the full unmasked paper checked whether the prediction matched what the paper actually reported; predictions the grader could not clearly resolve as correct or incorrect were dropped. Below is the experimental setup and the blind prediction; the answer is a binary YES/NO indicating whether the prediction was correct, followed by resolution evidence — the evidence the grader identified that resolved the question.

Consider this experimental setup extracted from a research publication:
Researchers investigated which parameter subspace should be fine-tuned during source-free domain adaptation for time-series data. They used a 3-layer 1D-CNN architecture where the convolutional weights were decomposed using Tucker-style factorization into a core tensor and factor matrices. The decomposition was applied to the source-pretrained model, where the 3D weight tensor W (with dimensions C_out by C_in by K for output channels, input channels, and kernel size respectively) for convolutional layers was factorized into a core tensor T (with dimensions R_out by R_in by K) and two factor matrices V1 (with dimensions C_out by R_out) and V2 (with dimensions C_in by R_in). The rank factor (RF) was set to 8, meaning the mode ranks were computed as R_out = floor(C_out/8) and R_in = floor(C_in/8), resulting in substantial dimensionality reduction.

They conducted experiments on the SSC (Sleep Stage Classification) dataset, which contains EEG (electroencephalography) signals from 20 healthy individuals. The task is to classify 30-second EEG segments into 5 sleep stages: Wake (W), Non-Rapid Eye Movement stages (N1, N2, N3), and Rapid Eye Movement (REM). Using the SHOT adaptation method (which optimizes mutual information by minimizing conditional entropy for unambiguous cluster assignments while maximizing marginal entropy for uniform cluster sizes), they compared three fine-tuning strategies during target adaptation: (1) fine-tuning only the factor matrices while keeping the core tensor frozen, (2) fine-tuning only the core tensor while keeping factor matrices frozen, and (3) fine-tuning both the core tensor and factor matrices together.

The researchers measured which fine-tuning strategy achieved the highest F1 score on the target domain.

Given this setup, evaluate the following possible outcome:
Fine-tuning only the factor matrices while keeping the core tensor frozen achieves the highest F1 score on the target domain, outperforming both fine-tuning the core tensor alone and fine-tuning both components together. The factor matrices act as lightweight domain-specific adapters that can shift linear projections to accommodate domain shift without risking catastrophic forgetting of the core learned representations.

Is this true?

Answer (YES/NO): NO